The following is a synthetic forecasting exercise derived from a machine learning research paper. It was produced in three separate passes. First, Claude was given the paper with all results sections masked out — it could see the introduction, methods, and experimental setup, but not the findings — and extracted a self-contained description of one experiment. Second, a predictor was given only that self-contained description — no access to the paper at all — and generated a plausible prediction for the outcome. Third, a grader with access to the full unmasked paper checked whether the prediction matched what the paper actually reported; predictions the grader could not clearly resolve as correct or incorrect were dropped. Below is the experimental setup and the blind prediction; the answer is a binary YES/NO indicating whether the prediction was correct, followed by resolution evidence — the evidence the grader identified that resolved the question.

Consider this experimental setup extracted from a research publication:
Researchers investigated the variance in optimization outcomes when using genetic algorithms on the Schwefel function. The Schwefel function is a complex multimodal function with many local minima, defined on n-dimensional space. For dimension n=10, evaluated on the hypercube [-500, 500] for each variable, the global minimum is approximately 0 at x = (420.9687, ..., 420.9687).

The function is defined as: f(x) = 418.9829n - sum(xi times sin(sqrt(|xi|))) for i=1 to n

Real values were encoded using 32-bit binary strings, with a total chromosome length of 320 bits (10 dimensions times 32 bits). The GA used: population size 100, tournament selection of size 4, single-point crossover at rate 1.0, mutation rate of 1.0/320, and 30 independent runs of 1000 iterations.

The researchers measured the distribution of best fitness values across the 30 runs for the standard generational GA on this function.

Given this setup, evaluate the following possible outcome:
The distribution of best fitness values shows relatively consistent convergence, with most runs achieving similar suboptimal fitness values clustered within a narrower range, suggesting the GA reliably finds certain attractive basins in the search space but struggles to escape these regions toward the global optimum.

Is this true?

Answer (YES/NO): NO